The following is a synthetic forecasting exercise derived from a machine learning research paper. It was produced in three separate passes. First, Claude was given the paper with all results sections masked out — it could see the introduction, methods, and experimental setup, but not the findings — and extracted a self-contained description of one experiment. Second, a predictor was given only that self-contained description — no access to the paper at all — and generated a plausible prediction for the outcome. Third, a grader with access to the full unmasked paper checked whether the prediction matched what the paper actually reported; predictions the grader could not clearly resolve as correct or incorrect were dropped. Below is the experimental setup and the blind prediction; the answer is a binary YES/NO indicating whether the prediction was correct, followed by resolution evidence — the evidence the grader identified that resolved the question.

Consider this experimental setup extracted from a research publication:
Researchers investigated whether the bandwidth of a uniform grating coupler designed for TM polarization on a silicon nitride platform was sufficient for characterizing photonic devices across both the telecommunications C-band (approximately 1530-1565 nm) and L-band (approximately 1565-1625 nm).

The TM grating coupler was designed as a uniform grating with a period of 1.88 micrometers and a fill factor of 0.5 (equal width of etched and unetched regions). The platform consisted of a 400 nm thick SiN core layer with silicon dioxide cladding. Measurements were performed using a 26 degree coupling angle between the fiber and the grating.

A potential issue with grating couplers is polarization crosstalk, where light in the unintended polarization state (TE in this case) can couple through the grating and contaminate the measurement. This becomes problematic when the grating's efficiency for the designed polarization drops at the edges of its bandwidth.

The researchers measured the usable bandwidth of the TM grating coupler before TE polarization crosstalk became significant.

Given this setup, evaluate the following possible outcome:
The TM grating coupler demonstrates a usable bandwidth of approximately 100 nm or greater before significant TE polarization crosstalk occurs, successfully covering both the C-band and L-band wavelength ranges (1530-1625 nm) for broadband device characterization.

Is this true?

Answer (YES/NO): NO